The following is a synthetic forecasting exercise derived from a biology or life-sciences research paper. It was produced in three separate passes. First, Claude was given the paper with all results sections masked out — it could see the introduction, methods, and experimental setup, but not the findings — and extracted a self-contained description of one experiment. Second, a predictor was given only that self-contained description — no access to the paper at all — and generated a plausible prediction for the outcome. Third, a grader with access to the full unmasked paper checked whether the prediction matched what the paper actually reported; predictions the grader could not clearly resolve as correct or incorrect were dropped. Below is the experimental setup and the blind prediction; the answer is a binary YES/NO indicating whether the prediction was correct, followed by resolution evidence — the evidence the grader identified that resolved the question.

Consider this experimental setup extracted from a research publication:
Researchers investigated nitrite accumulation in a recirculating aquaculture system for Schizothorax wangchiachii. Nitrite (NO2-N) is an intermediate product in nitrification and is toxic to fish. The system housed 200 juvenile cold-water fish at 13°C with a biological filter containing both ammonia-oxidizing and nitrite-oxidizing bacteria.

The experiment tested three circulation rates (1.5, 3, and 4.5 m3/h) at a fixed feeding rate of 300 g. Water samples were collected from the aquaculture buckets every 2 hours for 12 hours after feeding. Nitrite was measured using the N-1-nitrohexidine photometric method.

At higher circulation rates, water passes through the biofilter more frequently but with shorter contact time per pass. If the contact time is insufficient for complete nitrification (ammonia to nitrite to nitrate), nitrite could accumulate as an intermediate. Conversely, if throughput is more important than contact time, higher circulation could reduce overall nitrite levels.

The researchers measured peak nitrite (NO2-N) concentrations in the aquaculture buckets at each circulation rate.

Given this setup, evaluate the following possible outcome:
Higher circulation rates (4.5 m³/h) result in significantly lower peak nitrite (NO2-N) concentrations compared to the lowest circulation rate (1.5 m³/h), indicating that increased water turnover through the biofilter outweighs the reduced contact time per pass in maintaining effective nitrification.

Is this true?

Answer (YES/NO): YES